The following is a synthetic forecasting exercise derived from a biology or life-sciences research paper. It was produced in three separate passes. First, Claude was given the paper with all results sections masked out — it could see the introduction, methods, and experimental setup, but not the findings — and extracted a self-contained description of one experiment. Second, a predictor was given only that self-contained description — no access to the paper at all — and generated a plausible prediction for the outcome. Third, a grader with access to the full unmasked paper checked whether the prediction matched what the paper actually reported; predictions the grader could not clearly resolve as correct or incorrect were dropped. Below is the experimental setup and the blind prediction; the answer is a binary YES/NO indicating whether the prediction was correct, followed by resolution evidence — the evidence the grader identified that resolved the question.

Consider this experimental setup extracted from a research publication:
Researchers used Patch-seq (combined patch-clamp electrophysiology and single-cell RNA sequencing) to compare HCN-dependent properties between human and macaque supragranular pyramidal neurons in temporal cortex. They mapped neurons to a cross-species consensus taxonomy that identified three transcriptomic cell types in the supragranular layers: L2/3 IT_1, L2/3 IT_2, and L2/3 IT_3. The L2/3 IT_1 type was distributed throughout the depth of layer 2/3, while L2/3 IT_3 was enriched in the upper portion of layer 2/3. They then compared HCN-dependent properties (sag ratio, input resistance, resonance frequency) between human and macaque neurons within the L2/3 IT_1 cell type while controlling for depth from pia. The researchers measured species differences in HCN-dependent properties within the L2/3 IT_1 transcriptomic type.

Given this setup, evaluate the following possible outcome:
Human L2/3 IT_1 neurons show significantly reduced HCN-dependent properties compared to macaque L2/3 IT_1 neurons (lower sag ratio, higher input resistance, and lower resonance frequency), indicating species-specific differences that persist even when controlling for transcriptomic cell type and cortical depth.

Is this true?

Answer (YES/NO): YES